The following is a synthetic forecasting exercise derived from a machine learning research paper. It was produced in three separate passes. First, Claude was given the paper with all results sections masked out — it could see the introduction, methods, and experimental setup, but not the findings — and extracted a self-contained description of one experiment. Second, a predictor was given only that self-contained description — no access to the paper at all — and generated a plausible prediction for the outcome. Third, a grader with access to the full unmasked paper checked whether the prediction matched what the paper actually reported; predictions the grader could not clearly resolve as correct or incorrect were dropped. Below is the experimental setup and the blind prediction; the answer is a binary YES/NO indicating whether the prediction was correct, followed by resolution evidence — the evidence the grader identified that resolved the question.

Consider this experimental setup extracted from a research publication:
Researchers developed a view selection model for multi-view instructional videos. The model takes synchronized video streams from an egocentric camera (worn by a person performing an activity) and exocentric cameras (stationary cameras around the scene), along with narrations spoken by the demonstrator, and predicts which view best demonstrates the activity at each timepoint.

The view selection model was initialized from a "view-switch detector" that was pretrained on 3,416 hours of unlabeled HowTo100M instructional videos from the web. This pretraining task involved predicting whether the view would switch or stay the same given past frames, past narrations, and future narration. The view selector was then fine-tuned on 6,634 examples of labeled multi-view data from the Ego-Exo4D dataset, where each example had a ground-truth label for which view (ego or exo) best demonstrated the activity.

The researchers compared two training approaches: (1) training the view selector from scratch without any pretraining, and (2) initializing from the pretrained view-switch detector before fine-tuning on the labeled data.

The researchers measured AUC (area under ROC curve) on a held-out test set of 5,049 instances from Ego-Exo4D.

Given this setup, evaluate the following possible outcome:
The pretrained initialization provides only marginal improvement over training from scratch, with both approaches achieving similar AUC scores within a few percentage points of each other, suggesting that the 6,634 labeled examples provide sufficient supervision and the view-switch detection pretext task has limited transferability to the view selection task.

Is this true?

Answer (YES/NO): NO